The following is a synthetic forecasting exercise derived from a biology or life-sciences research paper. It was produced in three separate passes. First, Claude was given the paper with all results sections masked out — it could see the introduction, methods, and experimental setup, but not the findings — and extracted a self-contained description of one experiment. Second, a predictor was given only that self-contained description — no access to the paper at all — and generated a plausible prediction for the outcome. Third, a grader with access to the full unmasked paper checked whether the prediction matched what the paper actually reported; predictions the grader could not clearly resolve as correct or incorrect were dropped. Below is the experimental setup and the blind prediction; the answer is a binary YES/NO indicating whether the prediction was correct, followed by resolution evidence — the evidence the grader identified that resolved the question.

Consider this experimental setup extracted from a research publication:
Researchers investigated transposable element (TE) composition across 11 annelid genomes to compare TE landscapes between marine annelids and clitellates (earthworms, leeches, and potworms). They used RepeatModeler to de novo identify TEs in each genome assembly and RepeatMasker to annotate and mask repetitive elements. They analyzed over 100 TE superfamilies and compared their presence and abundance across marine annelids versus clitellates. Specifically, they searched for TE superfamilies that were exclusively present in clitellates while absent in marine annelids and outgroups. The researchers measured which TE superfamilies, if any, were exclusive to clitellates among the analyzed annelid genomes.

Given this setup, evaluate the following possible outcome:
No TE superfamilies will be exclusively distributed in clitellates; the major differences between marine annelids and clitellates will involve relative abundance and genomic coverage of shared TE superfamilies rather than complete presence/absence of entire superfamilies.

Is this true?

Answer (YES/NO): NO